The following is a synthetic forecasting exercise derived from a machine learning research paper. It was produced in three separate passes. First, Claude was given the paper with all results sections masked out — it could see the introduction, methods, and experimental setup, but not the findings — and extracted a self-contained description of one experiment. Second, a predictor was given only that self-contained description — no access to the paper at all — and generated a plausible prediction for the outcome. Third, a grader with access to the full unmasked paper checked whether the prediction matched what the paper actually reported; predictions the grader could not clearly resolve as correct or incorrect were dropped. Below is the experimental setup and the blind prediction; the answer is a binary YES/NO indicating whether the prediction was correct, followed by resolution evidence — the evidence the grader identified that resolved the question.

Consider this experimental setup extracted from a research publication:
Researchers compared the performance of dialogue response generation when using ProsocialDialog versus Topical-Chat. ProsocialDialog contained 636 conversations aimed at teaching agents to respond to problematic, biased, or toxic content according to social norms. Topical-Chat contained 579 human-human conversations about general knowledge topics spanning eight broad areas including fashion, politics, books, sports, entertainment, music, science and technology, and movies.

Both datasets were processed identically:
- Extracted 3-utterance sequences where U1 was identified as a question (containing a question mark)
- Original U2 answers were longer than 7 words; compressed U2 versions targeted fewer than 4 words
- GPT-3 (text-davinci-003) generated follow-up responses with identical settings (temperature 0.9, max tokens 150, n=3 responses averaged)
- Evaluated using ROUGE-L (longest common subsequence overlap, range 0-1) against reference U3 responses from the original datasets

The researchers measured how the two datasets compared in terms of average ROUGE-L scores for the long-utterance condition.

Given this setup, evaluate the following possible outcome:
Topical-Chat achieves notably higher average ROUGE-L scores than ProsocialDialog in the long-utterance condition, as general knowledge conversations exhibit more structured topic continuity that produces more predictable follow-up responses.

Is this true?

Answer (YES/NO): NO